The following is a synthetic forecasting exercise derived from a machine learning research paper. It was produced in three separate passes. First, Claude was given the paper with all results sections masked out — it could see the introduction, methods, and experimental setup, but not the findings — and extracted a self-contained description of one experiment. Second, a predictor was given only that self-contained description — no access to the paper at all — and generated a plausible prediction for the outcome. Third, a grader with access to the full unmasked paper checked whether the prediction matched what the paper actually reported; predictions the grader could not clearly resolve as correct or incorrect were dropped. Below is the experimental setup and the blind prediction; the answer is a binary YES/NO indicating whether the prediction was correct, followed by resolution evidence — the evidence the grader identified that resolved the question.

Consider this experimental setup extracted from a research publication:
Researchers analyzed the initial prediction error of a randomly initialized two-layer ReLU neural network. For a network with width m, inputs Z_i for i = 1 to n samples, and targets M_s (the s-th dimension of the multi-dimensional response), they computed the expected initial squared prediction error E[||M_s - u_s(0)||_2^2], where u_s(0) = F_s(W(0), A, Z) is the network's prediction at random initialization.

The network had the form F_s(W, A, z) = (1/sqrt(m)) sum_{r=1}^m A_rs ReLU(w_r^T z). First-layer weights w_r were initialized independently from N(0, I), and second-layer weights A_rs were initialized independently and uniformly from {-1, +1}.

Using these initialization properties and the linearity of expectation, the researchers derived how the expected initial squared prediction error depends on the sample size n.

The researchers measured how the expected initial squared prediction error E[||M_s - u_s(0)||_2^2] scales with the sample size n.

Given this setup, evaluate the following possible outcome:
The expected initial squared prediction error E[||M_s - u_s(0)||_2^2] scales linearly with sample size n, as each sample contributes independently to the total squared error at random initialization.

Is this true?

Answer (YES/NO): YES